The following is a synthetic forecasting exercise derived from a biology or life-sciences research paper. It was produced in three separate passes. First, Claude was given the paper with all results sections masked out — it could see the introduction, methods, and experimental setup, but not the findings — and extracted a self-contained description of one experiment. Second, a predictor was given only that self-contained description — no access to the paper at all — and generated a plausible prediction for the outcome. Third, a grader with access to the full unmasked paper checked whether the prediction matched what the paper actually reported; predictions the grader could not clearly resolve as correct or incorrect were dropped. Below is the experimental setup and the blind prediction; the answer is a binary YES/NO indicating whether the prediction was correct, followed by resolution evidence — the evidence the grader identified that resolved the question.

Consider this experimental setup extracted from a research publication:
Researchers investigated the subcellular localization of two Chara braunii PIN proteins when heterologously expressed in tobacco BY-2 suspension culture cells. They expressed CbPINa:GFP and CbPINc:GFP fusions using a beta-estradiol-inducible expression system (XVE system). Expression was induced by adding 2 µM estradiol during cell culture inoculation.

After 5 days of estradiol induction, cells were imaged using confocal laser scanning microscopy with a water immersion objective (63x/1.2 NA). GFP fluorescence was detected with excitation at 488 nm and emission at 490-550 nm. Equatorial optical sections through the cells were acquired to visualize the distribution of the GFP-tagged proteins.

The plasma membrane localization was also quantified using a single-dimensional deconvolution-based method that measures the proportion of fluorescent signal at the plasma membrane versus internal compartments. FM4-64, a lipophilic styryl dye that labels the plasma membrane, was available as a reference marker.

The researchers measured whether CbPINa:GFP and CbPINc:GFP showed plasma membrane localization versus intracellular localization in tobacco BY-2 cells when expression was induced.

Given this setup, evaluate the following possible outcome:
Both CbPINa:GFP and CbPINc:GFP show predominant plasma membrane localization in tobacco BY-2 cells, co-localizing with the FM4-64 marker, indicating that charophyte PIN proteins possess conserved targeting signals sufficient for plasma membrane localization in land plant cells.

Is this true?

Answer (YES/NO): NO